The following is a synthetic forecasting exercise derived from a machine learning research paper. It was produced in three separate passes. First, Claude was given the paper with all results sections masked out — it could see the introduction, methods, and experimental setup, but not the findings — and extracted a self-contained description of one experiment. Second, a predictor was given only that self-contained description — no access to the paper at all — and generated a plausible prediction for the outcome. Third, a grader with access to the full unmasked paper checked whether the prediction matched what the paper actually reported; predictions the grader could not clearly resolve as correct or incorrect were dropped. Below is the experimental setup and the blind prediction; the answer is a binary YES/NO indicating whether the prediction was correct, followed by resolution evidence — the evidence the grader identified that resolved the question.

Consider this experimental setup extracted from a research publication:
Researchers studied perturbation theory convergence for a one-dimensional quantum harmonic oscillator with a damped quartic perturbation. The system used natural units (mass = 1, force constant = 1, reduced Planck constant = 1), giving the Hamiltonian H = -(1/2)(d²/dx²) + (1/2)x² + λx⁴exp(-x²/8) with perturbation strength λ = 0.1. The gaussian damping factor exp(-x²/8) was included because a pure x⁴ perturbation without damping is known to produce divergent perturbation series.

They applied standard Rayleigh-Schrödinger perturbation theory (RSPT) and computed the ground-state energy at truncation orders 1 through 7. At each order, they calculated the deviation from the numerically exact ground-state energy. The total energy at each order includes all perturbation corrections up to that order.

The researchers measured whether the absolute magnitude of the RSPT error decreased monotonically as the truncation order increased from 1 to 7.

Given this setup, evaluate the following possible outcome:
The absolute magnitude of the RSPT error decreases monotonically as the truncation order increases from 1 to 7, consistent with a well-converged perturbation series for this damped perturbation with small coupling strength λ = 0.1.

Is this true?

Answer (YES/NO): NO